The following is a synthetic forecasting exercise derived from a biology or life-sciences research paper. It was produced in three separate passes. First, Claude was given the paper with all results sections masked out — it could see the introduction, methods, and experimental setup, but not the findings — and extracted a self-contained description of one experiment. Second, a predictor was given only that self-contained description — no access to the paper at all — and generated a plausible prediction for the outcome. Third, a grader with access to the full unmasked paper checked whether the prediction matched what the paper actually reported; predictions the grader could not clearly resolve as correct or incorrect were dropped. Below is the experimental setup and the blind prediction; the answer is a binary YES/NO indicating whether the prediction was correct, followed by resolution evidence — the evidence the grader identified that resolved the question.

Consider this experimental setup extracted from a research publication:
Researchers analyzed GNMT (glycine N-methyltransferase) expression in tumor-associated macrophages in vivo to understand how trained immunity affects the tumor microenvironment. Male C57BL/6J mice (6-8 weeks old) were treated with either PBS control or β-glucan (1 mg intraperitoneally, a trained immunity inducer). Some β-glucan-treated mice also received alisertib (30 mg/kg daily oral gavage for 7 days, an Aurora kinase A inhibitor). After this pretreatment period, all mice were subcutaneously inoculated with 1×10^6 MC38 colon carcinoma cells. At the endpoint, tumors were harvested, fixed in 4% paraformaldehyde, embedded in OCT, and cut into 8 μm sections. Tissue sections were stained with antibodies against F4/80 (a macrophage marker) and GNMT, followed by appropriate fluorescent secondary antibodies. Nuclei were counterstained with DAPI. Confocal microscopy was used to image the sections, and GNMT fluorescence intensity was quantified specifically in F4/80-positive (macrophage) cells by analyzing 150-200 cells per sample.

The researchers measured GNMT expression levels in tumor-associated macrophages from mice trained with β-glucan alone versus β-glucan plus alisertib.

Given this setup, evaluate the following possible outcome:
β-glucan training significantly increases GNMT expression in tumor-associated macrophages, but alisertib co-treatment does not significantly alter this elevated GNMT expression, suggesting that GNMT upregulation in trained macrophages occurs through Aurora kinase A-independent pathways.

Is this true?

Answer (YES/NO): NO